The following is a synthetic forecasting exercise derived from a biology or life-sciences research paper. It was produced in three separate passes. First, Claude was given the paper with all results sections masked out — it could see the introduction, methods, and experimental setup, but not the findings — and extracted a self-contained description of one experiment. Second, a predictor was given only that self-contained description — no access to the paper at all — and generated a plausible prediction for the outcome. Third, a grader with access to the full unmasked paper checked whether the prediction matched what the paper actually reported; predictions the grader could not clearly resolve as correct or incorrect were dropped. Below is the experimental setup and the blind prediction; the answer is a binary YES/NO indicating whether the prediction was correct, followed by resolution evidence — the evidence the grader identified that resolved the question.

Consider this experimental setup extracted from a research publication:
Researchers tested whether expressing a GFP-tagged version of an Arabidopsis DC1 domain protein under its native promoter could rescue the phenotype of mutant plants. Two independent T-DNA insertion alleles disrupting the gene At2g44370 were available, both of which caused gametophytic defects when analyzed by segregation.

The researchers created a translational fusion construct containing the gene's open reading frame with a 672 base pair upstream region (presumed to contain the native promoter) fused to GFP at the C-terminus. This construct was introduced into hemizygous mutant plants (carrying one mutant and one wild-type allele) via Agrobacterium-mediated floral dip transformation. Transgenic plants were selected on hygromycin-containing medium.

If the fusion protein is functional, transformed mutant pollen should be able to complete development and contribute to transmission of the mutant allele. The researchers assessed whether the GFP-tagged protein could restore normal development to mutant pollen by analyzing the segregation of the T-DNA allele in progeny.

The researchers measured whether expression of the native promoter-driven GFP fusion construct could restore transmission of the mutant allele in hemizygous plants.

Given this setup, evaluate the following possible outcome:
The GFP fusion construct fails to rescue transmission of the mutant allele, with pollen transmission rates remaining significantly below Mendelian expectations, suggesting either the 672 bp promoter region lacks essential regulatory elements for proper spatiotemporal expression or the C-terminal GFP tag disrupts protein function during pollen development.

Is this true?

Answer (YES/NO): NO